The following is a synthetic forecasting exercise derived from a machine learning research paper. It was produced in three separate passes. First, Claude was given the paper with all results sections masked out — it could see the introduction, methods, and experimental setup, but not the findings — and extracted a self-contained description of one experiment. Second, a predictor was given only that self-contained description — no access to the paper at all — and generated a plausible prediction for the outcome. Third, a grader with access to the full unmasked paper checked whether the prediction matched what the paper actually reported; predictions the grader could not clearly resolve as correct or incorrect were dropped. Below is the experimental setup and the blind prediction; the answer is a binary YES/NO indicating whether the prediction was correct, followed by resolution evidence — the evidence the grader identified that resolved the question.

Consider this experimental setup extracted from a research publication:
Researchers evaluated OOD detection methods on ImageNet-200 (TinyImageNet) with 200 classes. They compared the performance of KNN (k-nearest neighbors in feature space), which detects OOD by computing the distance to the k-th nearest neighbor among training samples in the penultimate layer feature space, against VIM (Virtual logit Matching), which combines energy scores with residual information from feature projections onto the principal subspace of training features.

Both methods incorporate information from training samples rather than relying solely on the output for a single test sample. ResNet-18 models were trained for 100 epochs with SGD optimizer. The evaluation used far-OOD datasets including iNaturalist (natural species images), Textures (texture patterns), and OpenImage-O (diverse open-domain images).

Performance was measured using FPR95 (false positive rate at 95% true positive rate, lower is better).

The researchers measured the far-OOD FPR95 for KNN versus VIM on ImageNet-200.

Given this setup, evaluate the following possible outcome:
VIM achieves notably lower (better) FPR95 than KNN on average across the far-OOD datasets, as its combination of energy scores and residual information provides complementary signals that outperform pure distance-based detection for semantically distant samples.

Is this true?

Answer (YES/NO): NO